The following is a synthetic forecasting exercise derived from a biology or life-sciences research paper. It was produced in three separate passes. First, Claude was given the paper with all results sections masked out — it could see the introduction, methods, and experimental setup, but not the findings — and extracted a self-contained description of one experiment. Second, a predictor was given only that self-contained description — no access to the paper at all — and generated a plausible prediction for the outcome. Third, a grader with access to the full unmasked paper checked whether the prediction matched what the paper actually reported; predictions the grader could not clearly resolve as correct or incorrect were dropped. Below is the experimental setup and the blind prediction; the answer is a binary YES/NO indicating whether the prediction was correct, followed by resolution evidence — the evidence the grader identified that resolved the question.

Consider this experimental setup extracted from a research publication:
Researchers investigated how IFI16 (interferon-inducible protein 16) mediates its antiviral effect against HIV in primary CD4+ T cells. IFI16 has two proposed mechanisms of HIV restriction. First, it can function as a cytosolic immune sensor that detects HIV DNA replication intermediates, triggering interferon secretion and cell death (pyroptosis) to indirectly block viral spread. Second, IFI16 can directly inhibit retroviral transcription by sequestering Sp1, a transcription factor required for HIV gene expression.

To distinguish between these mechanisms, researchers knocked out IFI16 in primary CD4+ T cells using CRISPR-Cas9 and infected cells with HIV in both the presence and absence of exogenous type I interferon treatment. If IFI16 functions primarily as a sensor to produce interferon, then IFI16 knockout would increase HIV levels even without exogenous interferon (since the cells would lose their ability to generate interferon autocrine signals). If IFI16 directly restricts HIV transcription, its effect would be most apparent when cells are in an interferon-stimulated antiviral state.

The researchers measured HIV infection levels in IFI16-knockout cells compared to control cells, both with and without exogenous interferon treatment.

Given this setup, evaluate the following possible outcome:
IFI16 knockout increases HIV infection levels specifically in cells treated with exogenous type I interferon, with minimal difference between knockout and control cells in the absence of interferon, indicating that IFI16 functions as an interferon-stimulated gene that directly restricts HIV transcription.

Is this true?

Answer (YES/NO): YES